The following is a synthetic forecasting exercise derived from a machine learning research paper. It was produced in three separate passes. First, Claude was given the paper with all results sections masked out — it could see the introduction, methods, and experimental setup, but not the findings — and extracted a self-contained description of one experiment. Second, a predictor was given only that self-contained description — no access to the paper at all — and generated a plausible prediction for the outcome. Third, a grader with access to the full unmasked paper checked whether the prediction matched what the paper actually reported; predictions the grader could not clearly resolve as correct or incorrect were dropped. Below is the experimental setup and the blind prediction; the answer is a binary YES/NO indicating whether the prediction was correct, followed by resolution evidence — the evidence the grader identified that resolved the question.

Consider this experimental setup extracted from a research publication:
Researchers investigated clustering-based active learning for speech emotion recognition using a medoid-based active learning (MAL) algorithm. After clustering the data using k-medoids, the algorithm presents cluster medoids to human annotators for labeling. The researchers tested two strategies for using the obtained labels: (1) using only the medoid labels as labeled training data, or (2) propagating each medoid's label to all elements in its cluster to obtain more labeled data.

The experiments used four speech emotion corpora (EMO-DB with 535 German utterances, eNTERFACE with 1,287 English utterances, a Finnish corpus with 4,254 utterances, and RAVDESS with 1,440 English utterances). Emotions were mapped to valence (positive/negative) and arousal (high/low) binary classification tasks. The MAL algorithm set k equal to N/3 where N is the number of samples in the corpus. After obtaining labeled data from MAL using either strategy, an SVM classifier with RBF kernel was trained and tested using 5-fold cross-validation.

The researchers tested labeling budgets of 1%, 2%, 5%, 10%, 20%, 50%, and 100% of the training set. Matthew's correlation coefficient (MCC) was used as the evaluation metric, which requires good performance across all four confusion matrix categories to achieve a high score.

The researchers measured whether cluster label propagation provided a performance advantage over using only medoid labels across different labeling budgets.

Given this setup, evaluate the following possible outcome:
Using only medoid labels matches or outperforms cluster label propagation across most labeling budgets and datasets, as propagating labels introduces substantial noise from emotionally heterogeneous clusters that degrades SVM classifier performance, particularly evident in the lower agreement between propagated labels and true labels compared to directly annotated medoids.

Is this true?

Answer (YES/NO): YES